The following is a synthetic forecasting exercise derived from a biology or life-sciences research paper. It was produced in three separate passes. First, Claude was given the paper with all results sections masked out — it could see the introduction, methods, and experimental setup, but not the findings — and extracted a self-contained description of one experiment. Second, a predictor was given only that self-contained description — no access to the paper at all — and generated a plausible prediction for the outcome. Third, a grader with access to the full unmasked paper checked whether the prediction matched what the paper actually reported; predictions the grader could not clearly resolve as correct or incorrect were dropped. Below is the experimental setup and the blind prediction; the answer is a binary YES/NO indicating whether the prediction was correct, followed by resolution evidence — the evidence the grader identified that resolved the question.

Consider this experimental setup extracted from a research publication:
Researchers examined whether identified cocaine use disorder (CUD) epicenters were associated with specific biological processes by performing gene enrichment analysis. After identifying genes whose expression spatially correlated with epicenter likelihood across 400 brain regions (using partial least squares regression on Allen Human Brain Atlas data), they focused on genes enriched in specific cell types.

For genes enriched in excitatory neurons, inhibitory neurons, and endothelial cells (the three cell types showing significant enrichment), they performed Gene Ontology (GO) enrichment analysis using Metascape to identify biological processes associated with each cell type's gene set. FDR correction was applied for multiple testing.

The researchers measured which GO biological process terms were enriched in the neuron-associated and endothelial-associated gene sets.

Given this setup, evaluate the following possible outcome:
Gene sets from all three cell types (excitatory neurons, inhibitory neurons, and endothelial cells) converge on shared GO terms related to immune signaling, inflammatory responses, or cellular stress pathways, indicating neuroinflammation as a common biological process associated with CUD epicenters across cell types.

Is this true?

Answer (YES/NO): NO